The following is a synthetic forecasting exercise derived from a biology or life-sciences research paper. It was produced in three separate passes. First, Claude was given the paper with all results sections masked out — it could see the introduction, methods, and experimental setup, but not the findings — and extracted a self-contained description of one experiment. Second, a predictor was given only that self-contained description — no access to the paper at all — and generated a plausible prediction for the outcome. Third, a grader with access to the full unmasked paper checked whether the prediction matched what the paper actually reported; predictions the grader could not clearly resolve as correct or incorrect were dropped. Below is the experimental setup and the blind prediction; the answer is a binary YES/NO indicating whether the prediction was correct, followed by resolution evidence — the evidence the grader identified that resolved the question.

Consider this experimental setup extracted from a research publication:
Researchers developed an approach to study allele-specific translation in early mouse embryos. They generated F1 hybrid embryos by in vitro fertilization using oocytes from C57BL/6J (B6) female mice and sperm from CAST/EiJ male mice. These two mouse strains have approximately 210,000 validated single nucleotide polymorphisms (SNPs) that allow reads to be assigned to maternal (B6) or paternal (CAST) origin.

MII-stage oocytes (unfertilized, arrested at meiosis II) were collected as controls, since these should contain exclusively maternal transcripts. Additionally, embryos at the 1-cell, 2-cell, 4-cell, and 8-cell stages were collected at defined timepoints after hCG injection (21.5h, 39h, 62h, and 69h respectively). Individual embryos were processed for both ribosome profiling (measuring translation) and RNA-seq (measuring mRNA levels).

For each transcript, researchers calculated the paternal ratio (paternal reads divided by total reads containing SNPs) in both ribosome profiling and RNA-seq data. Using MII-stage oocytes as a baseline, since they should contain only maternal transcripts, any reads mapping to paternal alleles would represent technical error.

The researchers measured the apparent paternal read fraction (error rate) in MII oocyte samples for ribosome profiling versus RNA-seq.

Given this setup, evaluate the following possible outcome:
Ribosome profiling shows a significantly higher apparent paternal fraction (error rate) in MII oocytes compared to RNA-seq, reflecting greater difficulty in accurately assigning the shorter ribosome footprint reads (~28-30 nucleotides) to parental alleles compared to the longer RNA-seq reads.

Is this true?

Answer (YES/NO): YES